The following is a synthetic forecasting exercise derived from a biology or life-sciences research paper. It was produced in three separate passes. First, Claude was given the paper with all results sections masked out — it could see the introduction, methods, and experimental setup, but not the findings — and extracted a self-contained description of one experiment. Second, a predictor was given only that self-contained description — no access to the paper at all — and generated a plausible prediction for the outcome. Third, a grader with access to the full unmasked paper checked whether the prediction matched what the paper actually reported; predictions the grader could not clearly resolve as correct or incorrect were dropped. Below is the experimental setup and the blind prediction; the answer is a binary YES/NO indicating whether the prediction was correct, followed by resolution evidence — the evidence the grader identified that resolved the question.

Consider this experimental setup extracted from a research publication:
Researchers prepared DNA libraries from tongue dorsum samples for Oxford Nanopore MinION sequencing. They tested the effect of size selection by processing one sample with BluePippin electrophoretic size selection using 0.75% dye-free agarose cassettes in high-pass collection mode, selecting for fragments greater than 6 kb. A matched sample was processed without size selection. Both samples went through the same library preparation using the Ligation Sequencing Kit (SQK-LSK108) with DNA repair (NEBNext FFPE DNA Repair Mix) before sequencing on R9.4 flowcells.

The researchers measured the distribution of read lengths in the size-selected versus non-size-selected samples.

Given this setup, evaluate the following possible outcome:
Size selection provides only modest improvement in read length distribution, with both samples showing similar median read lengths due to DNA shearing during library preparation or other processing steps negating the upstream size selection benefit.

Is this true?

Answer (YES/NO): NO